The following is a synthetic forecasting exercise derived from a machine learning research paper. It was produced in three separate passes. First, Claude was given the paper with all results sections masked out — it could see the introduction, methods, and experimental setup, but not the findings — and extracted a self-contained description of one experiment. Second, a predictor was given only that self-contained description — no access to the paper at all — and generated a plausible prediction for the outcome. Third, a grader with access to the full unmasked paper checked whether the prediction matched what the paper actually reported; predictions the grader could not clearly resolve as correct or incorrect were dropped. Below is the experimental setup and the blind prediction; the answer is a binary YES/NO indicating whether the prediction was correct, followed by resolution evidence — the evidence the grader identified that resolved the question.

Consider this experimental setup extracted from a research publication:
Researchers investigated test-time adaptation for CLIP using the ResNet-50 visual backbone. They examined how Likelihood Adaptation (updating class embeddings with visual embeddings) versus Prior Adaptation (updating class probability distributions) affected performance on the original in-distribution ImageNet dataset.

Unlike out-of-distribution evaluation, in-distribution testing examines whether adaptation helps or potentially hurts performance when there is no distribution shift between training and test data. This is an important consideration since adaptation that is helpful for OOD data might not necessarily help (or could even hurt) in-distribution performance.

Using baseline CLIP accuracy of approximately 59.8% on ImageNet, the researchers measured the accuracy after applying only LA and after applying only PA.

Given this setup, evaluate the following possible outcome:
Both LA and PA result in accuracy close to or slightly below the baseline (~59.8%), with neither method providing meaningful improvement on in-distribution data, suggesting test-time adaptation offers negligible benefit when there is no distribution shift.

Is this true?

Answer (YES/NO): NO